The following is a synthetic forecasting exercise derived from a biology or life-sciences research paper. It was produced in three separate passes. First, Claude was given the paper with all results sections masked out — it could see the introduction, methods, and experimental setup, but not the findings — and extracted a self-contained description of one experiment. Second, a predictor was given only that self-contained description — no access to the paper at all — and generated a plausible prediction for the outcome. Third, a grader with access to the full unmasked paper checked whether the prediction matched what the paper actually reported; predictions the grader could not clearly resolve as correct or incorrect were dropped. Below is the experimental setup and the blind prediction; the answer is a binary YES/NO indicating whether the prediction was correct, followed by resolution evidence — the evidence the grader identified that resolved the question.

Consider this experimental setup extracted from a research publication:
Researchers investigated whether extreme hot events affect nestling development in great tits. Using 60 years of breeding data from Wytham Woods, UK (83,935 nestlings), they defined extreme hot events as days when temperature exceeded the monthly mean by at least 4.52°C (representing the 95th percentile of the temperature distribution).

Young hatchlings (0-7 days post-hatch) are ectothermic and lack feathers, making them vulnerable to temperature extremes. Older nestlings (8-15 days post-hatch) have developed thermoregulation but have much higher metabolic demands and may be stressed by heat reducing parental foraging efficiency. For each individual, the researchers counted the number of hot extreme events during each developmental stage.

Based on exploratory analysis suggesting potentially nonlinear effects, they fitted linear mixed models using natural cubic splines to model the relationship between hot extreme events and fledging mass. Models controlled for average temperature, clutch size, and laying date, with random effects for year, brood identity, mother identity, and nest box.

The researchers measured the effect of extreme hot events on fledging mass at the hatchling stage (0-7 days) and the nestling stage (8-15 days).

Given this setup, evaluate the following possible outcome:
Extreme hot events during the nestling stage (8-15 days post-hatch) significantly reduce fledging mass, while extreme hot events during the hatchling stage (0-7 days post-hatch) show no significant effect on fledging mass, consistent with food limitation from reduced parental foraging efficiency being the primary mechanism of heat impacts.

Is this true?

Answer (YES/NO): NO